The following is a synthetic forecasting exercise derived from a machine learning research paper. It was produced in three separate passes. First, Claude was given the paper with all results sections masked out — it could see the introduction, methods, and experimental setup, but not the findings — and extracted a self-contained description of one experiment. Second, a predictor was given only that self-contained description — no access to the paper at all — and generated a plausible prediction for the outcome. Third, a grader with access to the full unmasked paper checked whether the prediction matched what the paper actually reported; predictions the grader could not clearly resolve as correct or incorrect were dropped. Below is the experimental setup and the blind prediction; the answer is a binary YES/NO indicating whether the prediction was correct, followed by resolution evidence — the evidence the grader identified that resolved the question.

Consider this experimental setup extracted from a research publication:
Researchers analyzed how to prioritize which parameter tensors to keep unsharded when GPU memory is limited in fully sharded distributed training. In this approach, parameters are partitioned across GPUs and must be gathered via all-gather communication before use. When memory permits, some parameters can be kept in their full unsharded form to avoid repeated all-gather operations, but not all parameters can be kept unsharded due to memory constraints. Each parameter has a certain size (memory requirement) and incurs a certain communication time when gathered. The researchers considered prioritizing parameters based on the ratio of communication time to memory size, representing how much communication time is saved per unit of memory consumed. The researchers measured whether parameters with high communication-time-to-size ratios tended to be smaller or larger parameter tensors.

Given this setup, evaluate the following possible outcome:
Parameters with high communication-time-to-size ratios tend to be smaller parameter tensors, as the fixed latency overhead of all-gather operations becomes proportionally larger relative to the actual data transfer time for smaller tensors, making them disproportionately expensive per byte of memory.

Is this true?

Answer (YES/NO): YES